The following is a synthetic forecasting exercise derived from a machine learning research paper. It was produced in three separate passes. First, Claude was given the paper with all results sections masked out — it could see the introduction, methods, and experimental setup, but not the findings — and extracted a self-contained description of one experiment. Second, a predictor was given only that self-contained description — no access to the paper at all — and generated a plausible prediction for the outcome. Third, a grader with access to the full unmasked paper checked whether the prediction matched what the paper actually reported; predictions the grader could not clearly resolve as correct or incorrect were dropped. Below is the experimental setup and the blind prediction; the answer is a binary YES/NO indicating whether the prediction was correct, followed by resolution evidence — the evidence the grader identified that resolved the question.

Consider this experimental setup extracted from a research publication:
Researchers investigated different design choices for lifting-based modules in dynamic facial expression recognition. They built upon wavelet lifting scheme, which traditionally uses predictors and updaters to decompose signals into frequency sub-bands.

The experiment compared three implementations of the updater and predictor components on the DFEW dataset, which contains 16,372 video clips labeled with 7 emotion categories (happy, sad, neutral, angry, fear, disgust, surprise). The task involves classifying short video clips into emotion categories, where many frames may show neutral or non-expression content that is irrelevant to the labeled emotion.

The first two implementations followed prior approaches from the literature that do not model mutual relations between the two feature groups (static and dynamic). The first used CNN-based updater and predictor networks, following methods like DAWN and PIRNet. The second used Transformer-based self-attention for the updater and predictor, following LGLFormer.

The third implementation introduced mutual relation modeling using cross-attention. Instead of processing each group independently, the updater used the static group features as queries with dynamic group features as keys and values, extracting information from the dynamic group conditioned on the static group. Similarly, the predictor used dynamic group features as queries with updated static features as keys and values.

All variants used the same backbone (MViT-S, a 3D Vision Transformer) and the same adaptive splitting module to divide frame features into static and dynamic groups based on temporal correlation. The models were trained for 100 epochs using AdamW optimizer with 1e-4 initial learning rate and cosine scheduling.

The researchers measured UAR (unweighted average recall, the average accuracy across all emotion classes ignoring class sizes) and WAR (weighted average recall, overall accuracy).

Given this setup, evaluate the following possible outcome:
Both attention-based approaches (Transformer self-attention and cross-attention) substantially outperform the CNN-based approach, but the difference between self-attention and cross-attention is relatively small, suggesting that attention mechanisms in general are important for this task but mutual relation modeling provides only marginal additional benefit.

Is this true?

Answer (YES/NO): NO